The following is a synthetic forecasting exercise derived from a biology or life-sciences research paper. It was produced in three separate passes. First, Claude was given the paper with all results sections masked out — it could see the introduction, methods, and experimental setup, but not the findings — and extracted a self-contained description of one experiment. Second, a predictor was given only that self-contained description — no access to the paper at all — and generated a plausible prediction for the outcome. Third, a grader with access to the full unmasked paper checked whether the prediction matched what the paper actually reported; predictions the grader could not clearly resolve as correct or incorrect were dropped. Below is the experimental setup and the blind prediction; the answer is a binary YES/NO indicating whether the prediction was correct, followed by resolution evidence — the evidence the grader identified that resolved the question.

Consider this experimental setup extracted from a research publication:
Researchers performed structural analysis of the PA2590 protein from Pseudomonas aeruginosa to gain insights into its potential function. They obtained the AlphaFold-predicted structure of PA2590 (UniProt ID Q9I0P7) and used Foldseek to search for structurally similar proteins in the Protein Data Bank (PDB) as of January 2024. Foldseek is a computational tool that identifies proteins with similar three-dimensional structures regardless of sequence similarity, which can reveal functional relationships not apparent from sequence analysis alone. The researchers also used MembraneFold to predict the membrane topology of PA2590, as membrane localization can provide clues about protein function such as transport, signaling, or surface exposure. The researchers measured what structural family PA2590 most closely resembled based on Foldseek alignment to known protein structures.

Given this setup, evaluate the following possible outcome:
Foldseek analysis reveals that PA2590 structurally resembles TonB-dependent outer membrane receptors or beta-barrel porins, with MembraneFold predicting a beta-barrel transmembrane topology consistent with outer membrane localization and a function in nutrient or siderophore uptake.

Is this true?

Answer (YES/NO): YES